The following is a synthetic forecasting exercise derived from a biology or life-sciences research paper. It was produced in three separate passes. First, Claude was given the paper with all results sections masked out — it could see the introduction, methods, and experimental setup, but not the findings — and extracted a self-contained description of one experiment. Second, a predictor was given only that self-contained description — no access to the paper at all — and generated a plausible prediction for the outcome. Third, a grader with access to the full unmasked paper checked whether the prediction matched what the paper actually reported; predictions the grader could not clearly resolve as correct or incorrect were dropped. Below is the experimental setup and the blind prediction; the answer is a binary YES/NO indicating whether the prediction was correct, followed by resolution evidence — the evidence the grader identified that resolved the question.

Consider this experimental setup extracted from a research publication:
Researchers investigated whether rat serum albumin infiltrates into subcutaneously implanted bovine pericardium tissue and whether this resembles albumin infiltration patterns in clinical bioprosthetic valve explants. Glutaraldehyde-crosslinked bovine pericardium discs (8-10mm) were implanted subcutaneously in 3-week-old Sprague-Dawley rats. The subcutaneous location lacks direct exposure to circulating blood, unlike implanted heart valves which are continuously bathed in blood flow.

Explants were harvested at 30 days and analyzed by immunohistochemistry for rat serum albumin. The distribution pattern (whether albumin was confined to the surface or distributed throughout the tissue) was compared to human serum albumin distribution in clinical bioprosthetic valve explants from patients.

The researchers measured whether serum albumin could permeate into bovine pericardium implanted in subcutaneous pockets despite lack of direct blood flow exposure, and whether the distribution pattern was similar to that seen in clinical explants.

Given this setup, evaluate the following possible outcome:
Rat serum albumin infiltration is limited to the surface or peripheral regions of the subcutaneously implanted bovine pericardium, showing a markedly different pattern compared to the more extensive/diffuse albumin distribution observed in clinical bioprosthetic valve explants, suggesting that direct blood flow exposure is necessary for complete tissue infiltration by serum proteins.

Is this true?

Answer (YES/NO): NO